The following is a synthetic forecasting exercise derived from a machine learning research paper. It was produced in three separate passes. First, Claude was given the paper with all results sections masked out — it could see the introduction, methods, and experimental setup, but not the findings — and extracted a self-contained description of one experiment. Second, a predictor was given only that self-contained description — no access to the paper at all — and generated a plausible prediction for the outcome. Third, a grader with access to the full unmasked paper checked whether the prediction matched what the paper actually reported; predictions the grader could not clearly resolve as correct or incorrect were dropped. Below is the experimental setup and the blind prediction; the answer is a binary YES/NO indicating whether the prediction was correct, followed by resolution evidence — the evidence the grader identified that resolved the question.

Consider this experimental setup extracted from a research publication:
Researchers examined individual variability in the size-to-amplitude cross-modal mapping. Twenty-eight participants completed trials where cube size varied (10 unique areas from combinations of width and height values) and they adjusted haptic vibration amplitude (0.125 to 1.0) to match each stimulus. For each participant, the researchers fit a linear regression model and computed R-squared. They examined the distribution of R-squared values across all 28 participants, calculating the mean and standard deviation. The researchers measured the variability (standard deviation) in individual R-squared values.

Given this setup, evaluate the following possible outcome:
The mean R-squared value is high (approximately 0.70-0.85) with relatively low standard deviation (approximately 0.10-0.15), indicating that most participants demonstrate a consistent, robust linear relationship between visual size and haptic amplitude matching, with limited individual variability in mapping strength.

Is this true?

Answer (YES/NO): NO